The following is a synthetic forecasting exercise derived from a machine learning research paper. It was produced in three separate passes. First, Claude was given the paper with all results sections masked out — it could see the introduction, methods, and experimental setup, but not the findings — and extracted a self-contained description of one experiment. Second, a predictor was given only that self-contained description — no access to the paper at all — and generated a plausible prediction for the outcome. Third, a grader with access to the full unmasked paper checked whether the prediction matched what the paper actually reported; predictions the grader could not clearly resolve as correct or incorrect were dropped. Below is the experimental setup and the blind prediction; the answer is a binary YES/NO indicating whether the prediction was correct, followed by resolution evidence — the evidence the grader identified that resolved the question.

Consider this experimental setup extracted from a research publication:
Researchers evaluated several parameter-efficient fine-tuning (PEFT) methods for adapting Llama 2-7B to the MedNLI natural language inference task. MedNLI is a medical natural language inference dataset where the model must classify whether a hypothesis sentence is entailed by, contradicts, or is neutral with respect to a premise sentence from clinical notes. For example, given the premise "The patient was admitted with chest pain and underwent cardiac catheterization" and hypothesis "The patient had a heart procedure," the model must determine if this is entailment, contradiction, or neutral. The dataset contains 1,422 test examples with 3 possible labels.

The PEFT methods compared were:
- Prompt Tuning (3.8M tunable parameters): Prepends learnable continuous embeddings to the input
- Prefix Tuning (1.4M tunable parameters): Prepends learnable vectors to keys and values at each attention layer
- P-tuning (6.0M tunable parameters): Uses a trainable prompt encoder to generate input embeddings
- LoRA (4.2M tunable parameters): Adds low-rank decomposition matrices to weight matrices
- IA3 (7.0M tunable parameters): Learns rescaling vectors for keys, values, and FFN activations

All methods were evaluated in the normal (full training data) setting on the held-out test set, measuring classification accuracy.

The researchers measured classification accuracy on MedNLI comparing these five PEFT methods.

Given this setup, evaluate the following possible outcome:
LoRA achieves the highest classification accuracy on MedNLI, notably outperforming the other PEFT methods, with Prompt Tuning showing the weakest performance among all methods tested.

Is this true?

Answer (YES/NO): NO